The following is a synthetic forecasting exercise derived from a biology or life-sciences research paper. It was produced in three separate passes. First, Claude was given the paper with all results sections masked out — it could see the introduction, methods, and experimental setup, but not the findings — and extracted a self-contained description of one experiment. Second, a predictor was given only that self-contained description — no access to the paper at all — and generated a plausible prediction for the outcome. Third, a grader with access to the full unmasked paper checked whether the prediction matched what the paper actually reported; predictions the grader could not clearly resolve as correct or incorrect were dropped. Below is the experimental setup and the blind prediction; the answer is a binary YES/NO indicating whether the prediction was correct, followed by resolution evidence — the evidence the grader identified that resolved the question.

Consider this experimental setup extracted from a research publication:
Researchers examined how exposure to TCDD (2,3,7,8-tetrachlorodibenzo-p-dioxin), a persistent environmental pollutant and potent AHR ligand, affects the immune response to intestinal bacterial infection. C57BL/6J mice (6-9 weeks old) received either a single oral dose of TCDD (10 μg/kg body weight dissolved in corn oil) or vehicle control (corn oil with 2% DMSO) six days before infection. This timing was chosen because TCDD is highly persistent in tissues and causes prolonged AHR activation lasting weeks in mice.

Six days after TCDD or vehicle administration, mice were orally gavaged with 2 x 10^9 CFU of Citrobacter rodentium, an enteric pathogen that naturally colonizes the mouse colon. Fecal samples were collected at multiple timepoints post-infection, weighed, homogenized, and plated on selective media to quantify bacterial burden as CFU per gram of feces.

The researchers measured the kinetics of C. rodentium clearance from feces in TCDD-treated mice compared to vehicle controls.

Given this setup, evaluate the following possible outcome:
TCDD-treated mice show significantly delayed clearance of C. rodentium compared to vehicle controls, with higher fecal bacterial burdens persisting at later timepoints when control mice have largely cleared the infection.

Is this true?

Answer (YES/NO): YES